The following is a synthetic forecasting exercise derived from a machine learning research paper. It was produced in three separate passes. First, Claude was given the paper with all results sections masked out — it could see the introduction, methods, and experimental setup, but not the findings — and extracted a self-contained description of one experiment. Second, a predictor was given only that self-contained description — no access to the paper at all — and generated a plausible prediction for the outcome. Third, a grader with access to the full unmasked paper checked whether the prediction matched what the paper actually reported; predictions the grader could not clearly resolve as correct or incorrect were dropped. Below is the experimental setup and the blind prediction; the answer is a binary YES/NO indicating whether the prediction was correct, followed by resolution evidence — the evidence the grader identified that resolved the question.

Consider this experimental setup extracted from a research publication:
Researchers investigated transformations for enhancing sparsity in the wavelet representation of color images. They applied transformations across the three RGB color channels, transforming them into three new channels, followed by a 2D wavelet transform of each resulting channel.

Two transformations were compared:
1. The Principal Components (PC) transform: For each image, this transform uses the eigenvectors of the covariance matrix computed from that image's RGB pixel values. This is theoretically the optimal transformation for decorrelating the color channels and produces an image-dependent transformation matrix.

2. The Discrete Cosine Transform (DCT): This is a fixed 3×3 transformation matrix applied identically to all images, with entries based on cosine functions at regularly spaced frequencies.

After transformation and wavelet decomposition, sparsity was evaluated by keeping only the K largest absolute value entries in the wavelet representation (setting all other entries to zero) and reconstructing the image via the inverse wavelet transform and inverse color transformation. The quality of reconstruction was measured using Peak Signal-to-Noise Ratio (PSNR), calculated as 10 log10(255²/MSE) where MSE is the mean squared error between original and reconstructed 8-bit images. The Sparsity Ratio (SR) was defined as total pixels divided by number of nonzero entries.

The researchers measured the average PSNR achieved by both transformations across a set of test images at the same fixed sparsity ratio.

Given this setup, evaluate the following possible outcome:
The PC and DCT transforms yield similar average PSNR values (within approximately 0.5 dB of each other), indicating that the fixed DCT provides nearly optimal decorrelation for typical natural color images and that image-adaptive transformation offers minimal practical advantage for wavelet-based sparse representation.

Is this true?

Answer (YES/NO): YES